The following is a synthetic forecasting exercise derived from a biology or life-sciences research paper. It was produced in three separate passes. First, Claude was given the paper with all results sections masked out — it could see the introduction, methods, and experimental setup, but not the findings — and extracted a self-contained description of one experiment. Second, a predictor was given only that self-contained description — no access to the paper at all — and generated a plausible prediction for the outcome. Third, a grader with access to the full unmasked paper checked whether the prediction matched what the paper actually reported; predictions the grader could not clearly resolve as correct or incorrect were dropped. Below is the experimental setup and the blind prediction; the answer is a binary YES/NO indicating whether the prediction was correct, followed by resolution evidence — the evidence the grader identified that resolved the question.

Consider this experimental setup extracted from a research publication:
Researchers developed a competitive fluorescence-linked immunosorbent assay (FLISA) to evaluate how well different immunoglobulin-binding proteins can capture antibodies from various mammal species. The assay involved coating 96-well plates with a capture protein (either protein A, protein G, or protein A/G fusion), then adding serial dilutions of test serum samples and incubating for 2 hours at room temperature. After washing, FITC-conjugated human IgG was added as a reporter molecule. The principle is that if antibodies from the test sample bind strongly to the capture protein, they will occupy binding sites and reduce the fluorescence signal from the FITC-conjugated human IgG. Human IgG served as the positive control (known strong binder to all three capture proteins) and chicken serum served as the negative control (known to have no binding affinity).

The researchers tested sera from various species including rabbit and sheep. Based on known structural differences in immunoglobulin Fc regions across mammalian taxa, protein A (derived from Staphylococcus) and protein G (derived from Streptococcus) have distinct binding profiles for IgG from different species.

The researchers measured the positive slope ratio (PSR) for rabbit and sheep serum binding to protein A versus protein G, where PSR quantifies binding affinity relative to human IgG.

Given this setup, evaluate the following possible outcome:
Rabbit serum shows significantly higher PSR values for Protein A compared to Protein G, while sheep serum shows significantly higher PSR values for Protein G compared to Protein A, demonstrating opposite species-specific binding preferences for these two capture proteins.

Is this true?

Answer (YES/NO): NO